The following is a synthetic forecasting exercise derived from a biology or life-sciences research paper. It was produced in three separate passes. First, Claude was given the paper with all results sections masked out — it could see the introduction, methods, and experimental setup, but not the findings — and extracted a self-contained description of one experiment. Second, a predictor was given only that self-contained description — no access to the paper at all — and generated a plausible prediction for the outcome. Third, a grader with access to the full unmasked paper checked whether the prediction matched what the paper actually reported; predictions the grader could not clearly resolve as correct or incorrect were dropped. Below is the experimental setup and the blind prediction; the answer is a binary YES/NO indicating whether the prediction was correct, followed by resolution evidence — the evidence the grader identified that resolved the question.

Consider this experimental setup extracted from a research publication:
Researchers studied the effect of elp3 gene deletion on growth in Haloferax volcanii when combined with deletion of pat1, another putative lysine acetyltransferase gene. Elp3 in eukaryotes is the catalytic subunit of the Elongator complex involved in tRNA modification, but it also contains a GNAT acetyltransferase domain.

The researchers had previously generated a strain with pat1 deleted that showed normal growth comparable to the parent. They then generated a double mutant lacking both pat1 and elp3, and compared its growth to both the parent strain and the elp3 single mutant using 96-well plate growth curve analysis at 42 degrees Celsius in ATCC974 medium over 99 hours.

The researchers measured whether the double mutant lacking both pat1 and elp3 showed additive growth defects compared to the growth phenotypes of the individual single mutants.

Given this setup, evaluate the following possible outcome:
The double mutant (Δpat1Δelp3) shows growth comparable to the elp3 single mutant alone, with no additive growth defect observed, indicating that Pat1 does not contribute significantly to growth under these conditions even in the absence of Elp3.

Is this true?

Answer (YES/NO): YES